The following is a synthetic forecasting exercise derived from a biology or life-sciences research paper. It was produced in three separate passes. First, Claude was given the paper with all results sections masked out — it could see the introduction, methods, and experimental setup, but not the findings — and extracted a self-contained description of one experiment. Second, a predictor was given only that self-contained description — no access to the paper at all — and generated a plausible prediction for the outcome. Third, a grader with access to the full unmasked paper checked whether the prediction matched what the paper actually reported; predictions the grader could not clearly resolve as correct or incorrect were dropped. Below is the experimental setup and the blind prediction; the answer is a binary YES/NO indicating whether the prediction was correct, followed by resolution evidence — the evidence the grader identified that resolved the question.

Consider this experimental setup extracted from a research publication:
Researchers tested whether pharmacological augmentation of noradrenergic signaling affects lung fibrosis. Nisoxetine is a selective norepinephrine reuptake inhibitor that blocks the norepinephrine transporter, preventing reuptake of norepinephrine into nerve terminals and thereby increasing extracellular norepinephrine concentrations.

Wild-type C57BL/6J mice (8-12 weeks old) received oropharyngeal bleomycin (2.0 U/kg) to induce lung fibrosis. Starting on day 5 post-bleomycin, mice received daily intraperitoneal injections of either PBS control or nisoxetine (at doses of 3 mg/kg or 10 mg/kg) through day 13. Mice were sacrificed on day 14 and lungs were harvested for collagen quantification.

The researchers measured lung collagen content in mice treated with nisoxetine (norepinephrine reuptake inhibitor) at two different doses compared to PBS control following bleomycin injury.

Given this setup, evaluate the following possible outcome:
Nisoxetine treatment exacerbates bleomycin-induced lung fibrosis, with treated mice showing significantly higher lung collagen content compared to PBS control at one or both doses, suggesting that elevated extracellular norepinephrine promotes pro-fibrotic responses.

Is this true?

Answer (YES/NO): NO